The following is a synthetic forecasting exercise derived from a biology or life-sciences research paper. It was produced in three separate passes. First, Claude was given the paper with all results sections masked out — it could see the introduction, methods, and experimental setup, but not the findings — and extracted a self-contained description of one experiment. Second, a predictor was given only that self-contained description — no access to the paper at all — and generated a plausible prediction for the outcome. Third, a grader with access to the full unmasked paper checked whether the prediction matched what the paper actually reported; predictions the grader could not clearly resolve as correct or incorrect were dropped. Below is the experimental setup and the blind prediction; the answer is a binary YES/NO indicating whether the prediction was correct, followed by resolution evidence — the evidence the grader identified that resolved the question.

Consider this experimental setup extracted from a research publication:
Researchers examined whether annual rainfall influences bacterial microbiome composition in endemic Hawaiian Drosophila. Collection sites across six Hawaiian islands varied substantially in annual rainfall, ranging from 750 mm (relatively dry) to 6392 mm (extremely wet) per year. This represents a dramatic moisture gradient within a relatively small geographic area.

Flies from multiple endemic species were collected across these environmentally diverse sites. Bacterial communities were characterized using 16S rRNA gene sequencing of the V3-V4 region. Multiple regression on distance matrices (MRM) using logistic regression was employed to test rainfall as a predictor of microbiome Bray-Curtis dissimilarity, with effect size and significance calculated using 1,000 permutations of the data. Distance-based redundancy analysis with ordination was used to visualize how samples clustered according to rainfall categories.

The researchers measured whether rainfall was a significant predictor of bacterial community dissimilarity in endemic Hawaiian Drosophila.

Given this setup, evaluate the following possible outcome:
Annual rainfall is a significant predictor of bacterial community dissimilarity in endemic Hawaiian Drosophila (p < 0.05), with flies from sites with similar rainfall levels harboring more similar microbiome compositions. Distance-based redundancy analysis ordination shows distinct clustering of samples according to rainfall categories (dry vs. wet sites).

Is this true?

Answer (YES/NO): NO